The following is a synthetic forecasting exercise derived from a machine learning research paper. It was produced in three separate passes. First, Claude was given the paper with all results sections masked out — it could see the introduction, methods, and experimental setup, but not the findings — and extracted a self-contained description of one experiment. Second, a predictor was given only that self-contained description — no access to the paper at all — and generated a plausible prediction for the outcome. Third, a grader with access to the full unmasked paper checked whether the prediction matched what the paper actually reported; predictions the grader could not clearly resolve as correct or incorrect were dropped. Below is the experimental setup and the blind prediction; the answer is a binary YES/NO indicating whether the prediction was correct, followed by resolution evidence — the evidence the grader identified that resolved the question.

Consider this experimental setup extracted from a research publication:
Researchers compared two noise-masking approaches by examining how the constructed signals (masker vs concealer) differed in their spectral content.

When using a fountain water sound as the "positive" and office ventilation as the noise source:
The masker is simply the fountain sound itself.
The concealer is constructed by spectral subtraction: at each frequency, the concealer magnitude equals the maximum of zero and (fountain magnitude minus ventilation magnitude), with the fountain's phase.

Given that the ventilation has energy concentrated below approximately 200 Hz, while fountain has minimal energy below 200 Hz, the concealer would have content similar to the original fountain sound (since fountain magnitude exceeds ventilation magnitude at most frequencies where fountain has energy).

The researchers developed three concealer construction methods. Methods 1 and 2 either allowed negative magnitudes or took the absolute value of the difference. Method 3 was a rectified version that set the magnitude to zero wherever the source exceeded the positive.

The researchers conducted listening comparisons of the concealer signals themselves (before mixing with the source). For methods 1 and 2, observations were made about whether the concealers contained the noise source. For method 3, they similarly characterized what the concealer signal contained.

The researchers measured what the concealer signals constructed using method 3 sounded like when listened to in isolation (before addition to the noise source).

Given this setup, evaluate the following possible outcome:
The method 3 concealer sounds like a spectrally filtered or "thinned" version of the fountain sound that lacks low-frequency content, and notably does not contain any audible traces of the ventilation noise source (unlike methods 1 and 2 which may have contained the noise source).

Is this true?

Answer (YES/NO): NO